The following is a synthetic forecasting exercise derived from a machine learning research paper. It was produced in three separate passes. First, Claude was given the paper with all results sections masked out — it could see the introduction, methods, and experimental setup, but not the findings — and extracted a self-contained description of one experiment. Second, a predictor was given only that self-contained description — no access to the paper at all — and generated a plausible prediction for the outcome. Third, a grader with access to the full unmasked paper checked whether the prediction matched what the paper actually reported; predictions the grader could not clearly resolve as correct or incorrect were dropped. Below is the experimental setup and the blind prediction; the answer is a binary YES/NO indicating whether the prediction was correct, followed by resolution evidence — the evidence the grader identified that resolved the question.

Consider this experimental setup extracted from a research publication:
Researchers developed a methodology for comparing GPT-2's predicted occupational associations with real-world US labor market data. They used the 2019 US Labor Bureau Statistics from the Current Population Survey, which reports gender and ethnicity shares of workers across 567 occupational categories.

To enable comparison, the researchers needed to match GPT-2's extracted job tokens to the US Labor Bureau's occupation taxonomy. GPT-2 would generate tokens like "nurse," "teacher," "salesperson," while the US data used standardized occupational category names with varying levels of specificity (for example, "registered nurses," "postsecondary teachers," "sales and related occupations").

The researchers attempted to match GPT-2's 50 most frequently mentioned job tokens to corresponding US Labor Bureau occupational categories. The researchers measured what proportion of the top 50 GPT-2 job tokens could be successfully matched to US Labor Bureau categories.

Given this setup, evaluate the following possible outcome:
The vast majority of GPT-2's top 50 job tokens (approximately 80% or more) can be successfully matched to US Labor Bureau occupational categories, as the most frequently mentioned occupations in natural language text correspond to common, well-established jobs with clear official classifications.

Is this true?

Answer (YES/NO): YES